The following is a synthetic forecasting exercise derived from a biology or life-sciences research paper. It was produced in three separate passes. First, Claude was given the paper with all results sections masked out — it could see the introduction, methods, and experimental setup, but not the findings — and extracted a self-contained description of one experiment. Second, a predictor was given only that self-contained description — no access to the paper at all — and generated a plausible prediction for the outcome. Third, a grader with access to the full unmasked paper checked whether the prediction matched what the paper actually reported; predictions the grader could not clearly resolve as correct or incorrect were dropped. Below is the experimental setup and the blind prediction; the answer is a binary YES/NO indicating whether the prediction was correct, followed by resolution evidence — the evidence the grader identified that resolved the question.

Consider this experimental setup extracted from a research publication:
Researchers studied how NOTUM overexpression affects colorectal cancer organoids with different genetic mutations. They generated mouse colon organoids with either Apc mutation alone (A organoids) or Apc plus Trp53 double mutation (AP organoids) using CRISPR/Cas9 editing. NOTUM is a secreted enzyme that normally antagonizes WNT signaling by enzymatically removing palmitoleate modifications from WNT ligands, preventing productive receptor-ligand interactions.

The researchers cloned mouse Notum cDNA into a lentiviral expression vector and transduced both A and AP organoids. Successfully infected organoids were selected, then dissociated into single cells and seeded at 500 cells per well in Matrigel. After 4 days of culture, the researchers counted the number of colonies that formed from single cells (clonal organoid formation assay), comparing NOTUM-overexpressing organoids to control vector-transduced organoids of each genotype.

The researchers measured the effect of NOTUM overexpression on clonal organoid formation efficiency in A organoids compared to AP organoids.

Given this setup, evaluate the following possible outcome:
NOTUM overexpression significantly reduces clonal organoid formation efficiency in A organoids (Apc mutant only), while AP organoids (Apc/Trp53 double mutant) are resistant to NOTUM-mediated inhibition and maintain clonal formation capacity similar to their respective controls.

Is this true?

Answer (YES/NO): NO